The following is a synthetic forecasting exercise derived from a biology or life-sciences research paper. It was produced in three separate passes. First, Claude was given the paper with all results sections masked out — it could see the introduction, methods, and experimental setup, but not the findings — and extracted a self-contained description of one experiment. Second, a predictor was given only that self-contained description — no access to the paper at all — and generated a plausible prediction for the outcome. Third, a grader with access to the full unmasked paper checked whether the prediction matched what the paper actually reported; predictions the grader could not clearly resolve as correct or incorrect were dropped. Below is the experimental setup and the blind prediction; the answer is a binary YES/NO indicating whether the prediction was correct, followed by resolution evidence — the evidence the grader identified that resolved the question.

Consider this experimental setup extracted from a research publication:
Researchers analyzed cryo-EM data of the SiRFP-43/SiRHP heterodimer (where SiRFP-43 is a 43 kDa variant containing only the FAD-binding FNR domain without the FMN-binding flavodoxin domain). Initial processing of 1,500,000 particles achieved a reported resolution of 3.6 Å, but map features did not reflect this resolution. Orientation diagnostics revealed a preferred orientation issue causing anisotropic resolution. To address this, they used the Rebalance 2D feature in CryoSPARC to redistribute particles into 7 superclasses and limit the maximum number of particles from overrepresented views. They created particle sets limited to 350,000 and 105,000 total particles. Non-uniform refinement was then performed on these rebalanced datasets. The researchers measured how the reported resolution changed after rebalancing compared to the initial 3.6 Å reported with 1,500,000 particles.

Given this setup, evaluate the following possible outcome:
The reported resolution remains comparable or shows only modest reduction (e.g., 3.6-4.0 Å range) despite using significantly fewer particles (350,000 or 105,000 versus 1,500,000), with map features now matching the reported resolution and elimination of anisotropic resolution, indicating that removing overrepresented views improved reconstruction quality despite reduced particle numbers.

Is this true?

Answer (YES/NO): NO